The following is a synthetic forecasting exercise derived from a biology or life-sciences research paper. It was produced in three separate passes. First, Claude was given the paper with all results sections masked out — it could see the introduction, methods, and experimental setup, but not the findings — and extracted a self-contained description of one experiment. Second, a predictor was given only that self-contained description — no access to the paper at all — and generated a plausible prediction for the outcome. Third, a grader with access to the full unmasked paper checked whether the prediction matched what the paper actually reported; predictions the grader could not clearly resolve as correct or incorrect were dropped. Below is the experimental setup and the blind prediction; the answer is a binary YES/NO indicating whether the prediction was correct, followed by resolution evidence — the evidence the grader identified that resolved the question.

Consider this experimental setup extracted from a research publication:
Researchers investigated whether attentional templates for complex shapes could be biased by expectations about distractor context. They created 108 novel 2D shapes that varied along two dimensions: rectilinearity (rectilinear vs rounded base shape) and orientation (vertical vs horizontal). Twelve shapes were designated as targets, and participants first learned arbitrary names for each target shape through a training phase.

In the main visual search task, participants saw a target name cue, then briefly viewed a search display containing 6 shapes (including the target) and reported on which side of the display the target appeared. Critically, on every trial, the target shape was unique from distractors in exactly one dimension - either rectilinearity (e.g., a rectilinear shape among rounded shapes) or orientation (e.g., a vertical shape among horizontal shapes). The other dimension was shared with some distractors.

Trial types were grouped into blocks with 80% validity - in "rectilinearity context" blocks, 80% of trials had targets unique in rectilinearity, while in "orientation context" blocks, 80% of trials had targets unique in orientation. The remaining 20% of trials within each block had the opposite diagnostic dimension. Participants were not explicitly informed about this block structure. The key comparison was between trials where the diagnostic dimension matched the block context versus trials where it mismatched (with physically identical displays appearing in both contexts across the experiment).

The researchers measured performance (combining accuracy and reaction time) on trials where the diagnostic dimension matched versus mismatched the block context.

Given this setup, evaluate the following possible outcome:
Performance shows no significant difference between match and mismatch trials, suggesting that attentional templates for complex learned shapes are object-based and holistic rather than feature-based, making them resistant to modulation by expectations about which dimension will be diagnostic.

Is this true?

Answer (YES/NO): NO